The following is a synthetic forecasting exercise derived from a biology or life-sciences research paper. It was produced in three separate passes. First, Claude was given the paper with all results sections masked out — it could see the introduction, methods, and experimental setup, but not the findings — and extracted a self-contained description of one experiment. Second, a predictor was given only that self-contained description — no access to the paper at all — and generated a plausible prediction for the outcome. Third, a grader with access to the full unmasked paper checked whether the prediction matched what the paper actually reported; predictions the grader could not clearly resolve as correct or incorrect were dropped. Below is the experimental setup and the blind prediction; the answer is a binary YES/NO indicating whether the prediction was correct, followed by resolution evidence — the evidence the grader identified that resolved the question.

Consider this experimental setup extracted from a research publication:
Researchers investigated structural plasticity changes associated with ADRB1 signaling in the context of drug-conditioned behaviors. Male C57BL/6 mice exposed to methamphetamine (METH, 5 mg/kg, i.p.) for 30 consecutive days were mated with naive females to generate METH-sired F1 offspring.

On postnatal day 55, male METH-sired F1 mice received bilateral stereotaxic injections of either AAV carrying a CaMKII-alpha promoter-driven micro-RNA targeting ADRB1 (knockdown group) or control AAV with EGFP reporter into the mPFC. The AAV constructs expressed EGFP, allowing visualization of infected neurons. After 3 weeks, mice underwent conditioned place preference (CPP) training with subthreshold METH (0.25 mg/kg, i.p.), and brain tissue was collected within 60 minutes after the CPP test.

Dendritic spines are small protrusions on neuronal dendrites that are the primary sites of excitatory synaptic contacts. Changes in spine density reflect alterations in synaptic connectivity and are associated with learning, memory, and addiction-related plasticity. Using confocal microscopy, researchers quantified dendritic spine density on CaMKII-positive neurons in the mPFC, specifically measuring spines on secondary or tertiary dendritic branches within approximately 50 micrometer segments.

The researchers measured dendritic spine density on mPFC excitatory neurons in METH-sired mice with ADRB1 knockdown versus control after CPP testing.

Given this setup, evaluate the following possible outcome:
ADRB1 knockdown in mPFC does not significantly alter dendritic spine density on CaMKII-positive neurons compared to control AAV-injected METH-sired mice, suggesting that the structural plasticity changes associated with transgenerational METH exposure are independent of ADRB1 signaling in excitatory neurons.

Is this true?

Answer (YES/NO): NO